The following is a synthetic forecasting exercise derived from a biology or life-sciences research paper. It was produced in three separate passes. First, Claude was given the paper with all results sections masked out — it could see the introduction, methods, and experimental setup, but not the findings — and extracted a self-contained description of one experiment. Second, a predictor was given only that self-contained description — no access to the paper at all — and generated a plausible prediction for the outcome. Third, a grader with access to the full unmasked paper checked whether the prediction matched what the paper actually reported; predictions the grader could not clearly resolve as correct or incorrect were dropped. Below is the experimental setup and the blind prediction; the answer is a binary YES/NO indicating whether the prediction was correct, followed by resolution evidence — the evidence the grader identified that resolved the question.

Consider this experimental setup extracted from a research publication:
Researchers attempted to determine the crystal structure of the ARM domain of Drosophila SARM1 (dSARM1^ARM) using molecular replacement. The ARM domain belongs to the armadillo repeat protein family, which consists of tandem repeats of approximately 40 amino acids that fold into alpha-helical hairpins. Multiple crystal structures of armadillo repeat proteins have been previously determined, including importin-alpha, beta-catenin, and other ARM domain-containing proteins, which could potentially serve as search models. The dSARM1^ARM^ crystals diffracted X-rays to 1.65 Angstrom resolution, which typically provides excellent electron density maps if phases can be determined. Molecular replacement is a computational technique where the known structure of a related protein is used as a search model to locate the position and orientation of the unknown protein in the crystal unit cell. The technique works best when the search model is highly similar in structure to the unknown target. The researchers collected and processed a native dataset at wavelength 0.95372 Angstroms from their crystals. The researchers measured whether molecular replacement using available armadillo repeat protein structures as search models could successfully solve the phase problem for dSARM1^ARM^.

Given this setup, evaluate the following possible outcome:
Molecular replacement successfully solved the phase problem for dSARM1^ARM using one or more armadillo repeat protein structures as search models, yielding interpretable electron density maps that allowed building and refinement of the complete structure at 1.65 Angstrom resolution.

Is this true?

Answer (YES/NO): NO